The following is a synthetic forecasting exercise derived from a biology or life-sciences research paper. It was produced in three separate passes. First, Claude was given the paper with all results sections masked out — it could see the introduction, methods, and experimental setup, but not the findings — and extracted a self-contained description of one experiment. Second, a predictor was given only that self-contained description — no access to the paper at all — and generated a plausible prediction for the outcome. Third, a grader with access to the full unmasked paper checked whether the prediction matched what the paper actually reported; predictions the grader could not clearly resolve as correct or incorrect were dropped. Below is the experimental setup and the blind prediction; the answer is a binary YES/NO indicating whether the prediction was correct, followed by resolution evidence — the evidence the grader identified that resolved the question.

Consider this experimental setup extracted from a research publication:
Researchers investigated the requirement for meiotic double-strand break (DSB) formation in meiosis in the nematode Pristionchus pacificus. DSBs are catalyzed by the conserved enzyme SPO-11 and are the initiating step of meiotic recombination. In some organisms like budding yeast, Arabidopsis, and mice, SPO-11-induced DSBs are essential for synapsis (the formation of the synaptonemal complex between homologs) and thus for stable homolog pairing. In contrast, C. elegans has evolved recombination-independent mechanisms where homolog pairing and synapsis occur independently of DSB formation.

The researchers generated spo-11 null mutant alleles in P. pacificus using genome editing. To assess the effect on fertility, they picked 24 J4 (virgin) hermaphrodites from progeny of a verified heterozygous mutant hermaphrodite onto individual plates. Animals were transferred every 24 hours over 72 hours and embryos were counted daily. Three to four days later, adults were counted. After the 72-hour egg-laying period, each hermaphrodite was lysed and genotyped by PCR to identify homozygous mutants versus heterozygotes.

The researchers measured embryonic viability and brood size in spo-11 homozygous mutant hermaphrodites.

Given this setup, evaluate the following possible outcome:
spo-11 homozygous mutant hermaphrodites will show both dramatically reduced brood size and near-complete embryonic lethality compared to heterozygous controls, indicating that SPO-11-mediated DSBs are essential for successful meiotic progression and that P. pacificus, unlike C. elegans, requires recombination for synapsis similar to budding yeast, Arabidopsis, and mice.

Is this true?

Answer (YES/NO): YES